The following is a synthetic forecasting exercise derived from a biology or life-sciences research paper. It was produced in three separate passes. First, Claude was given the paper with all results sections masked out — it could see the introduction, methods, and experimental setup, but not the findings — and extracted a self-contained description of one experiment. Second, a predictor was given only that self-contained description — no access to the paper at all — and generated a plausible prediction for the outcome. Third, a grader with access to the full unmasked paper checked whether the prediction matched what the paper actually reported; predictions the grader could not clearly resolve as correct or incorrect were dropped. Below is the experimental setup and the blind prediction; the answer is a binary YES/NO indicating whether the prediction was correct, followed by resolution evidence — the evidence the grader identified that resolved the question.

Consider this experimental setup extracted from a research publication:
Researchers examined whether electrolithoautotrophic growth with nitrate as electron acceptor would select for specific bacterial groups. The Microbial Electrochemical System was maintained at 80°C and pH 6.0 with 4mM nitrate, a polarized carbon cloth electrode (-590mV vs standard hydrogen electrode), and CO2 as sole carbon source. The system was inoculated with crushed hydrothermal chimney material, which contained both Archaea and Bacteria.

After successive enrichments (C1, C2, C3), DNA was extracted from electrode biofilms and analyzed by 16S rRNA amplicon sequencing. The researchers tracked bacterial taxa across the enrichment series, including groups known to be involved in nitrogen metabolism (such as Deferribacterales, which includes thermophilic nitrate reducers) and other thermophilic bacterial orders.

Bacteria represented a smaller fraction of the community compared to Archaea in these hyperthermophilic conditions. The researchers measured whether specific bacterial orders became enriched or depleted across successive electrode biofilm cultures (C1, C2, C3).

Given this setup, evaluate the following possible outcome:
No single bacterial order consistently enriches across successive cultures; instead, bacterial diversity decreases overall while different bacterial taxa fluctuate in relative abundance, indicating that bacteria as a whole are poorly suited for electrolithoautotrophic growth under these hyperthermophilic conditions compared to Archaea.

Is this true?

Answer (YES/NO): NO